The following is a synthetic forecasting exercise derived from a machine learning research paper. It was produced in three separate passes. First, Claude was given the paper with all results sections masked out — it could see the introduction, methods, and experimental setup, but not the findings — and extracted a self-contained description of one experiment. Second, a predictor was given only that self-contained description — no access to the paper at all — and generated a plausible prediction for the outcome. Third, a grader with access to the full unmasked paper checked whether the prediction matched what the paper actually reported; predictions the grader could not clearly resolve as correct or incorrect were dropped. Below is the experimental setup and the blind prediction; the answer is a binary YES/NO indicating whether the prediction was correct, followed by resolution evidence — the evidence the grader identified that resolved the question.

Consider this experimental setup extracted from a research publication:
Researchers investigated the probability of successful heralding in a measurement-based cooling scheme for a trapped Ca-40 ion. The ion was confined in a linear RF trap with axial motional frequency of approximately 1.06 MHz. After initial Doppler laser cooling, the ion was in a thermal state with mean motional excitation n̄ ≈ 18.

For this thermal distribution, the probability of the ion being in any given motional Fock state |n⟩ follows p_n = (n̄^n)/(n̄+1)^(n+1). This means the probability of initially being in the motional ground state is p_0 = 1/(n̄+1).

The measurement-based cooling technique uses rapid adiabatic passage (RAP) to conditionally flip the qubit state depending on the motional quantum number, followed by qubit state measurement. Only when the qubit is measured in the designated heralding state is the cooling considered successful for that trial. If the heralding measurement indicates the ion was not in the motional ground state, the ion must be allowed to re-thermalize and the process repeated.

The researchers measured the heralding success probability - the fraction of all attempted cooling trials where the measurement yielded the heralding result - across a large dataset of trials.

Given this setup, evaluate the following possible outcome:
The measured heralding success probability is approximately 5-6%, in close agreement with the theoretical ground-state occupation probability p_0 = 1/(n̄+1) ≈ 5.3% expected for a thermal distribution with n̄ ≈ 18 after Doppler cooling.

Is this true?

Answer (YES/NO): NO